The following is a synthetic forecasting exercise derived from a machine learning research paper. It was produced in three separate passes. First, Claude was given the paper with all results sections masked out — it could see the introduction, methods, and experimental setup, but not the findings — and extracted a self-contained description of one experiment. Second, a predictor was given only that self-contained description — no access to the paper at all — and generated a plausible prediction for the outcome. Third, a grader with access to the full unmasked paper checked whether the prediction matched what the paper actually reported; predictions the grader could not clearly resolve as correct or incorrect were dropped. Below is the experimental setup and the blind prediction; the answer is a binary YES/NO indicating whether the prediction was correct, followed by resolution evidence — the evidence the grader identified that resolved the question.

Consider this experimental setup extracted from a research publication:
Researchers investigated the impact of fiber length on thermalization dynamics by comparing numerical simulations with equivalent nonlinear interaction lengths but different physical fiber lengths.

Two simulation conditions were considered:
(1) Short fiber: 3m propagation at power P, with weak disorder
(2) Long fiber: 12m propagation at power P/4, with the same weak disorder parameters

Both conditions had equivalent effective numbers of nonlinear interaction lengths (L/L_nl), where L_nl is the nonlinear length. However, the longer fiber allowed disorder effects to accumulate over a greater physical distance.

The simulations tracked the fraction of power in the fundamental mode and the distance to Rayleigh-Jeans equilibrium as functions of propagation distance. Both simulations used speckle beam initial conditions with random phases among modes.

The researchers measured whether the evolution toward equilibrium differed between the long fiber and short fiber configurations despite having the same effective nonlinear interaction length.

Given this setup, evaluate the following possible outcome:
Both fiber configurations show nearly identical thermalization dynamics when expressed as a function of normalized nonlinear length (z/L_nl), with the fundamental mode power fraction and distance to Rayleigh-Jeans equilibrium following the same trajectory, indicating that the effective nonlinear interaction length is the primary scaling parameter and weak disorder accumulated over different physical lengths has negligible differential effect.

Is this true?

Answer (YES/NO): NO